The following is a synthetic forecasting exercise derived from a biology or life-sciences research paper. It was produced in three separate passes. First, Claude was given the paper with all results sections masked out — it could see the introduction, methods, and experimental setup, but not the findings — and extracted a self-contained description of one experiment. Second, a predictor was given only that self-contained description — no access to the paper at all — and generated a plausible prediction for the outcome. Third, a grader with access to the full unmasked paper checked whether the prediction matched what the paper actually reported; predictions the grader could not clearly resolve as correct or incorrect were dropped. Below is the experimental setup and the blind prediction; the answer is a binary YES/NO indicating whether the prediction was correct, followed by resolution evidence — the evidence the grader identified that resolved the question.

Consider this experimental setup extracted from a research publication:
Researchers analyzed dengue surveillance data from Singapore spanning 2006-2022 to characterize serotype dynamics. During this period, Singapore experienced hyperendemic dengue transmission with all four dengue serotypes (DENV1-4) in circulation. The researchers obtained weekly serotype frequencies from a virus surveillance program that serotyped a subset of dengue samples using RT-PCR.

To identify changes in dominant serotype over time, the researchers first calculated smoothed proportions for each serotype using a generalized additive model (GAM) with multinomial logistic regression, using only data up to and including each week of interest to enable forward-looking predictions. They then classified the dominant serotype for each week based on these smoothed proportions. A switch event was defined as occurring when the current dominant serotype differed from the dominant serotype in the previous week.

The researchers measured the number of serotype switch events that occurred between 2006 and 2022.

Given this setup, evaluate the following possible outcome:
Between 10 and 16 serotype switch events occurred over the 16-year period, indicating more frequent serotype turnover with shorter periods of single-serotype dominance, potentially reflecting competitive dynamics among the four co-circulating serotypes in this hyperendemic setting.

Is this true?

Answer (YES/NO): NO